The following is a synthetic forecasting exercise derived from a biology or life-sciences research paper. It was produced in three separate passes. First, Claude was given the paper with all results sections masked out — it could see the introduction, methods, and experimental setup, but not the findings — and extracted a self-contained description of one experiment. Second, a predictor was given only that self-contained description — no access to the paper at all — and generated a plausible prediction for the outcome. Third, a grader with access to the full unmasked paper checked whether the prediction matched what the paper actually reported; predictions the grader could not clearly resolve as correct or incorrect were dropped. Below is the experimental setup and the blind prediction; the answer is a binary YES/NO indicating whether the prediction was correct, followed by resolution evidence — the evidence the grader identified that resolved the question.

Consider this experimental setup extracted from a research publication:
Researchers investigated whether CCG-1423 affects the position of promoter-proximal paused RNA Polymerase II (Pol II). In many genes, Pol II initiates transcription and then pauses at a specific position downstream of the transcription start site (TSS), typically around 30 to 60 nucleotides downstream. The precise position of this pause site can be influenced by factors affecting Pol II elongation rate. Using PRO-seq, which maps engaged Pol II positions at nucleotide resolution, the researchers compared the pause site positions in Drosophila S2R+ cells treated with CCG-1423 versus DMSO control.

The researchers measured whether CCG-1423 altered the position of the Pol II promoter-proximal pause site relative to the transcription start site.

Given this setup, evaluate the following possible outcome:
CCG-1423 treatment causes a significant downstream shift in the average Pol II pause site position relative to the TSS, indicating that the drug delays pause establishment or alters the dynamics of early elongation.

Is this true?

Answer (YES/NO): NO